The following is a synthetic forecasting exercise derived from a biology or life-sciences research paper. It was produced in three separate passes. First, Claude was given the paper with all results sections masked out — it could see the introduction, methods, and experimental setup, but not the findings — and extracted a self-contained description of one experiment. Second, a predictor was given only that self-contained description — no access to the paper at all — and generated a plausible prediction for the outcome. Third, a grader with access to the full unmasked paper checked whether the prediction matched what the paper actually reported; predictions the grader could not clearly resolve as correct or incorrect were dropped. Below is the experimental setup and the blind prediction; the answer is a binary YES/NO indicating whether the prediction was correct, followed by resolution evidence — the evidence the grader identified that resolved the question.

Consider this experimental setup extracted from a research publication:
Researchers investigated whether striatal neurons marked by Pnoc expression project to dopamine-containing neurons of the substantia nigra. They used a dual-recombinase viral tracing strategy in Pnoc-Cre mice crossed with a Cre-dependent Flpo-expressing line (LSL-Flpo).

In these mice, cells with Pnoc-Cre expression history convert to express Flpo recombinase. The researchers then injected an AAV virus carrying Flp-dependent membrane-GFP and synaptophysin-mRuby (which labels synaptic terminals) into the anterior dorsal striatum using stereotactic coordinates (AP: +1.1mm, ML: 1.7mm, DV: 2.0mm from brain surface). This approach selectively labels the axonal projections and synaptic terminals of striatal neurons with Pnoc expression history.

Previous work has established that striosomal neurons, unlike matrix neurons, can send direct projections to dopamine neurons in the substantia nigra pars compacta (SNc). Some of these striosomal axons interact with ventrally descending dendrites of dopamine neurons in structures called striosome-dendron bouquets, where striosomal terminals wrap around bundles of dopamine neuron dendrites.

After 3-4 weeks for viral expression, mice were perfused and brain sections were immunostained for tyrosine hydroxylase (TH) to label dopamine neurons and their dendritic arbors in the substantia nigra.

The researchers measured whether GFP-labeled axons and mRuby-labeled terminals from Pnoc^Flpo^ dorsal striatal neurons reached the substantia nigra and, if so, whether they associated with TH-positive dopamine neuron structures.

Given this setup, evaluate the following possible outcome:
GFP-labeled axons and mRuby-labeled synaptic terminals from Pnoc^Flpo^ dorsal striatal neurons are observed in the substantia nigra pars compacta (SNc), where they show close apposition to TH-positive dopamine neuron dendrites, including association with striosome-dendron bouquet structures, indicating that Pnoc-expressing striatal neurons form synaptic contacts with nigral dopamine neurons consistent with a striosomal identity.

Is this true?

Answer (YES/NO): YES